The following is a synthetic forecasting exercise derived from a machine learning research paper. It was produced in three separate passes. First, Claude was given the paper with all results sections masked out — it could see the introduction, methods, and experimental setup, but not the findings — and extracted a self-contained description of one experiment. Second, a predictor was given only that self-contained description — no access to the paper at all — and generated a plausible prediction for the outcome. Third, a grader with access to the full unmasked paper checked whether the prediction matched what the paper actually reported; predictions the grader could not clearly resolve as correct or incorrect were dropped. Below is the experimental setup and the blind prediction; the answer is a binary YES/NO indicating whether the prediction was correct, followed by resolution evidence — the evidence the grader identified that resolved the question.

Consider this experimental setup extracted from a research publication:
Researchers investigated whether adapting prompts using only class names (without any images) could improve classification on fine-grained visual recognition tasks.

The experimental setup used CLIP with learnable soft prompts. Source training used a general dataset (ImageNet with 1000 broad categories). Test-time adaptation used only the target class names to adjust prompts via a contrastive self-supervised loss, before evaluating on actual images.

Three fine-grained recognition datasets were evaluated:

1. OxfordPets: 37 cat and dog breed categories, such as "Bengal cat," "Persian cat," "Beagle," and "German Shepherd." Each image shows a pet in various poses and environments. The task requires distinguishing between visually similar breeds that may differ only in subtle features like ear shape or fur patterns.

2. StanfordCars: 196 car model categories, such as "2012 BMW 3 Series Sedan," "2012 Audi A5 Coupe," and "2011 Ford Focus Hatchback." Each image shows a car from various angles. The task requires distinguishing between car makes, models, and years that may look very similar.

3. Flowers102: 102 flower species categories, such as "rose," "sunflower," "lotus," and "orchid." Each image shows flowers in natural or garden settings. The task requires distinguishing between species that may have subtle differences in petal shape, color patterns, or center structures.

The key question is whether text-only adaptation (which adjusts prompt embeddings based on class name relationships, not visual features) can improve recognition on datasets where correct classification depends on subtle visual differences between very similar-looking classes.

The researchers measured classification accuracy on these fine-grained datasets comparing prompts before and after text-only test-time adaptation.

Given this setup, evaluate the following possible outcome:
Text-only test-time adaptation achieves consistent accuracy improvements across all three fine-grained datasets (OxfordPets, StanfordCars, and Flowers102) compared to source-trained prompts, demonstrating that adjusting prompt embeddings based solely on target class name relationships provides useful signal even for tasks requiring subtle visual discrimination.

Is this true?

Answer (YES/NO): YES